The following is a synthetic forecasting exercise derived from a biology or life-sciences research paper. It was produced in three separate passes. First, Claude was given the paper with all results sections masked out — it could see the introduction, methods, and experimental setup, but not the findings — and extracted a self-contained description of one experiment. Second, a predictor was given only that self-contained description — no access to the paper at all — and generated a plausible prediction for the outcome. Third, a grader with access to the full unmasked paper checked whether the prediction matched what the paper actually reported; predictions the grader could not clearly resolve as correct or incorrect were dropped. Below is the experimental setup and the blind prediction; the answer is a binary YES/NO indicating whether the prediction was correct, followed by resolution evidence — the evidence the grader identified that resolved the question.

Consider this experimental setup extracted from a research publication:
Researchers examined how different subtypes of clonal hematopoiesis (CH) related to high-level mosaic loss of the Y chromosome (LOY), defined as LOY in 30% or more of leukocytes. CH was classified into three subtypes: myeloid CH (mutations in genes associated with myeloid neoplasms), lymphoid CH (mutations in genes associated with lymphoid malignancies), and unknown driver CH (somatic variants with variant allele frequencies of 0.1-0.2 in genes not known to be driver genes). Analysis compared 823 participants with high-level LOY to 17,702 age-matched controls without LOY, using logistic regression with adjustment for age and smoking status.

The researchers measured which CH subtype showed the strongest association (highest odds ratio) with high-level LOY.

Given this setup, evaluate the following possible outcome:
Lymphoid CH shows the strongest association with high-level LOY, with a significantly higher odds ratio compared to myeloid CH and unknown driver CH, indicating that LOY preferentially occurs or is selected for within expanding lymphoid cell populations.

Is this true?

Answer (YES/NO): NO